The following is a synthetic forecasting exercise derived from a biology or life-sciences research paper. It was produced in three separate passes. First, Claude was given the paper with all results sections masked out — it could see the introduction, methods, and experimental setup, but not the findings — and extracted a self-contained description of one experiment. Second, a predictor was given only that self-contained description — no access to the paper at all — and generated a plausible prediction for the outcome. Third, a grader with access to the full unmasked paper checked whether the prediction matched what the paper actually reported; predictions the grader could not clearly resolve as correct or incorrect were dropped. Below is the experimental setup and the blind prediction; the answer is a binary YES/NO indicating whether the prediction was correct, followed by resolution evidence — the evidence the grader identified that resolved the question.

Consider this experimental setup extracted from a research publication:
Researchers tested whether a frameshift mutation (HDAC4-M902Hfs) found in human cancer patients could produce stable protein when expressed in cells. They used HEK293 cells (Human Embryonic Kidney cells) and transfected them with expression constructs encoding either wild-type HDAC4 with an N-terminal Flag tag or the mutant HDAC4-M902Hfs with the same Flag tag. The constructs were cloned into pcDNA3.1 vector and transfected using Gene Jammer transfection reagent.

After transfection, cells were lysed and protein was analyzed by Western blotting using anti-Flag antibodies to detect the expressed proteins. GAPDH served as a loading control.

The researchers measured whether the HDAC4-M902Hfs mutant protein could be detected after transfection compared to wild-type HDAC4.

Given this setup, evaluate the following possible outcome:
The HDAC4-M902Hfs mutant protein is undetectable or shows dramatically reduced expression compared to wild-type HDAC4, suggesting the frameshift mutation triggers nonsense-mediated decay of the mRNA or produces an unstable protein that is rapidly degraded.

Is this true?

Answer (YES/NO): YES